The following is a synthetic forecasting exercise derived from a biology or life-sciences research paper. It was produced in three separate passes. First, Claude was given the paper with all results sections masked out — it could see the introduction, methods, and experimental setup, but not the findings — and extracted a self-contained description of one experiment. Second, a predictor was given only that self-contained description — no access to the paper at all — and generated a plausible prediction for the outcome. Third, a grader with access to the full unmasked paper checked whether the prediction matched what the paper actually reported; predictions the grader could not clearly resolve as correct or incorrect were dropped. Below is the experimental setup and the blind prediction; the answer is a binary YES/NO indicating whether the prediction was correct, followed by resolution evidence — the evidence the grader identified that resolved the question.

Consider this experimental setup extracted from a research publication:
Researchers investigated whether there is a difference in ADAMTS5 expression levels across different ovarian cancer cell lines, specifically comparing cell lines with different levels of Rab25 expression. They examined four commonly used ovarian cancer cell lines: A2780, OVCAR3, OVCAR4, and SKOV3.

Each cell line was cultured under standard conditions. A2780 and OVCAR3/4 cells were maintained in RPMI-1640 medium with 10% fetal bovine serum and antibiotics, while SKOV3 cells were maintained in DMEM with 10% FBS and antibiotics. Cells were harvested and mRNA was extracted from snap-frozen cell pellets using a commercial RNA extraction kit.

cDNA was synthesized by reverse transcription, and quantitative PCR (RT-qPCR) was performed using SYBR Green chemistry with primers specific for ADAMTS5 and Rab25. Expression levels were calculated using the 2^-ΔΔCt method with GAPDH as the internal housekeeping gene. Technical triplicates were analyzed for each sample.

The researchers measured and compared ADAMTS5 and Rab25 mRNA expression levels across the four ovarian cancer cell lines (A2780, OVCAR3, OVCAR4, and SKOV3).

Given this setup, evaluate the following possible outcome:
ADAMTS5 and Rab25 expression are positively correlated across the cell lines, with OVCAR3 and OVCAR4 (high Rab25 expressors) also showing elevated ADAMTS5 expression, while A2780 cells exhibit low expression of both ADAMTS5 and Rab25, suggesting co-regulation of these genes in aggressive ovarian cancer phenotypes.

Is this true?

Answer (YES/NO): NO